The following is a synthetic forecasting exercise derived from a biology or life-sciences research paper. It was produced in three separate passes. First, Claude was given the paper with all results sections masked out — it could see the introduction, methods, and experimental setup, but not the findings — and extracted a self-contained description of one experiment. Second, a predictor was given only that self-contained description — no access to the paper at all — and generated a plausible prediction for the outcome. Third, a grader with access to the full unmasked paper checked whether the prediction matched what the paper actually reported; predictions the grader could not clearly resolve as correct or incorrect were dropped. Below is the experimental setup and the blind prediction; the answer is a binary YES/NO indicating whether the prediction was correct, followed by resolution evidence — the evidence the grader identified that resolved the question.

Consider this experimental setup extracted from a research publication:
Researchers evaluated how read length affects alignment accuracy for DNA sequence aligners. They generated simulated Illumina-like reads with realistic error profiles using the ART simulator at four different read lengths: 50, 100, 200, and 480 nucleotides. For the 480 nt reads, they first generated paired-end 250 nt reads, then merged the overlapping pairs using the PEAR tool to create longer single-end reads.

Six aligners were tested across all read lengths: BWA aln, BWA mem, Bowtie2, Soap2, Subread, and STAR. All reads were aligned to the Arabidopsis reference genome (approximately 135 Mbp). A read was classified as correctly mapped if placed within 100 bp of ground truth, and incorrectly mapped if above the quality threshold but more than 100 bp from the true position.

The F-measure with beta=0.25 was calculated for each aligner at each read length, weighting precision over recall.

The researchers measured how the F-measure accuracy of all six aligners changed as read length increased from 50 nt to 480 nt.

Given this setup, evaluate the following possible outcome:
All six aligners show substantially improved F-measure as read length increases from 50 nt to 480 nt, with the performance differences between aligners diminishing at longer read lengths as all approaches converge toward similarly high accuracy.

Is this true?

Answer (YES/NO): NO